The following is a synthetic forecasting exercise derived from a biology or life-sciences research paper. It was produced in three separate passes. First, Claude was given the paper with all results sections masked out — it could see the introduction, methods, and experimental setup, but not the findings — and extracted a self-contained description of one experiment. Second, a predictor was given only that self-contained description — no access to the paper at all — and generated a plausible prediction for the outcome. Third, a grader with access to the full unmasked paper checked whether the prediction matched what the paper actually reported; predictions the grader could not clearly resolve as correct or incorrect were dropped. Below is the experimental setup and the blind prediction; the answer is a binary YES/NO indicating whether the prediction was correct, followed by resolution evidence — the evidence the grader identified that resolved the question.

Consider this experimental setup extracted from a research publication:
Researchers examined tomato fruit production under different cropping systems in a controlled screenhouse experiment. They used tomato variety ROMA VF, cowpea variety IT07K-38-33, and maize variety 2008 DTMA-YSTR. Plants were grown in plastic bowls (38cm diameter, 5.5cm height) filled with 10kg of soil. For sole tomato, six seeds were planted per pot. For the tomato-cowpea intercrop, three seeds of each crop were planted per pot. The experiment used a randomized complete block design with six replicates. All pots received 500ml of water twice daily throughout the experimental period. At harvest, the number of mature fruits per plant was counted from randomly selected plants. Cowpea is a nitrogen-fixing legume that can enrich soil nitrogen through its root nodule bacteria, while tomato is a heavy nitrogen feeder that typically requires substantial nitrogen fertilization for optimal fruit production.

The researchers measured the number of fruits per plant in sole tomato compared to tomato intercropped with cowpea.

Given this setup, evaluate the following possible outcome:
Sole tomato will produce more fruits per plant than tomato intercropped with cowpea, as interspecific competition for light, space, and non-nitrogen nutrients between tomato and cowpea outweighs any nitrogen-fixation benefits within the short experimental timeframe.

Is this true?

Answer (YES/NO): YES